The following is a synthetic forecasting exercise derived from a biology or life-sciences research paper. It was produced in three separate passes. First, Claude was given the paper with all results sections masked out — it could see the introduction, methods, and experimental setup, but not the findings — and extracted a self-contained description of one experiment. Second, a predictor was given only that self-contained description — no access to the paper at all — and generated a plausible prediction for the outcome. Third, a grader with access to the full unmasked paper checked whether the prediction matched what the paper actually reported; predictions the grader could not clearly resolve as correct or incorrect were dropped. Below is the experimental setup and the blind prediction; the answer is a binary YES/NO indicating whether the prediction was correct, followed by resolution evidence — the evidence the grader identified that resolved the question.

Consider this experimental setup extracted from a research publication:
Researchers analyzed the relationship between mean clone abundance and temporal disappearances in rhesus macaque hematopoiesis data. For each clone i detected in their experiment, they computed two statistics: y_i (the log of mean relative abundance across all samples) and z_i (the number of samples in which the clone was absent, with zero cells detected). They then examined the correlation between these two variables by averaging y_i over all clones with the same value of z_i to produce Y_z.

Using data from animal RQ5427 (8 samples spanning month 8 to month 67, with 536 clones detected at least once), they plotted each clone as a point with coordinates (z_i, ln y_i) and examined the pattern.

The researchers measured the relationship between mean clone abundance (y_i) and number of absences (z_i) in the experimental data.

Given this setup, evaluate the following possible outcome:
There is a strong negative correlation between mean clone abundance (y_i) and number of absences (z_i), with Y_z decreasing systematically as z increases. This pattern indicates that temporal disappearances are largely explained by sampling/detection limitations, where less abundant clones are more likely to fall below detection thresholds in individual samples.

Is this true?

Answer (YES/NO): NO